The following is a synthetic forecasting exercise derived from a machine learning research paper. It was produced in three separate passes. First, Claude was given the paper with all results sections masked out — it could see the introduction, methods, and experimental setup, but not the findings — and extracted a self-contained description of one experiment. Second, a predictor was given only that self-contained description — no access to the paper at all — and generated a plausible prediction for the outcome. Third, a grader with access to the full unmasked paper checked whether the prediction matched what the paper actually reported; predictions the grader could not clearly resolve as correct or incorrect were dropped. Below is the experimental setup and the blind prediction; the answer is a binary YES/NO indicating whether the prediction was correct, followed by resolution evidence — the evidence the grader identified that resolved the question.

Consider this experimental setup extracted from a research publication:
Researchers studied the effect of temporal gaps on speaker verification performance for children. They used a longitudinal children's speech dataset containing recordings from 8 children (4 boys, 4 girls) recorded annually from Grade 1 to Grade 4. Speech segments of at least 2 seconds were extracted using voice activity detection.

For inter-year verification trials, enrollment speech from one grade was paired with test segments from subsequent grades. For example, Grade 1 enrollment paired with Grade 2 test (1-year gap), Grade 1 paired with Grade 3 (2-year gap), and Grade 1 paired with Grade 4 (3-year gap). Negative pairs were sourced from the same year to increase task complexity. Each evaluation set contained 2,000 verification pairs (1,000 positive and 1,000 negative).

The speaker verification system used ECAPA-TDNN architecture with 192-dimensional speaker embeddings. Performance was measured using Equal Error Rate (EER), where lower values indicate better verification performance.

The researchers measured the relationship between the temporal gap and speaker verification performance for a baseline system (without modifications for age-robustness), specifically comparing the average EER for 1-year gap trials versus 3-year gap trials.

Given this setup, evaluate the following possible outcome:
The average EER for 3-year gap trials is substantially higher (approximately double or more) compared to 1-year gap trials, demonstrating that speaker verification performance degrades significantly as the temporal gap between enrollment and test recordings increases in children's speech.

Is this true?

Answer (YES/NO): NO